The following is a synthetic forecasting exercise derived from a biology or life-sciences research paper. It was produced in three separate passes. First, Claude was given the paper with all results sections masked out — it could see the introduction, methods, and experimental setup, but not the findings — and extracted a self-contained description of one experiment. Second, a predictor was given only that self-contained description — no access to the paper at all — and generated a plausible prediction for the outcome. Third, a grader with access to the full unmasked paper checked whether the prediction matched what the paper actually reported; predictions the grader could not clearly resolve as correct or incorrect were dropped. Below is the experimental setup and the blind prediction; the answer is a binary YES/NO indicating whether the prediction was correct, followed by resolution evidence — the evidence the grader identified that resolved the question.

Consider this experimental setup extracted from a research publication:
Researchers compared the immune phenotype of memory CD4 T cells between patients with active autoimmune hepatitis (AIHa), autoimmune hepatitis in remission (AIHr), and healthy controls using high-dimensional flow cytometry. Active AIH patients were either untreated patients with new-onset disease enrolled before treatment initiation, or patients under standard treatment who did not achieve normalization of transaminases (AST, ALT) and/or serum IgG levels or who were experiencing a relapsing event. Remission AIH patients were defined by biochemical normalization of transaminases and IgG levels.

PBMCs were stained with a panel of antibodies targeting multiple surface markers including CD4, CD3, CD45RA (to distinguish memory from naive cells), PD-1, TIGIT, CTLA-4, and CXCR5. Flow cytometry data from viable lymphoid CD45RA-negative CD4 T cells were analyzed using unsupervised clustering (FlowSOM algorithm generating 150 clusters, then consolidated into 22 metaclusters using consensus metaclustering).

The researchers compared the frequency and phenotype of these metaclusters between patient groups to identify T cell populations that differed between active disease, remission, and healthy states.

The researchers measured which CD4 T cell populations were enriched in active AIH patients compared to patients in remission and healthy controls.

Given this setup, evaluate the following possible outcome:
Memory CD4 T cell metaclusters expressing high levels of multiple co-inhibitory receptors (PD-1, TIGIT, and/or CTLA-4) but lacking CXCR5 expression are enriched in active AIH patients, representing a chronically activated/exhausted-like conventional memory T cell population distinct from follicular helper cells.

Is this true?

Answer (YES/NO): YES